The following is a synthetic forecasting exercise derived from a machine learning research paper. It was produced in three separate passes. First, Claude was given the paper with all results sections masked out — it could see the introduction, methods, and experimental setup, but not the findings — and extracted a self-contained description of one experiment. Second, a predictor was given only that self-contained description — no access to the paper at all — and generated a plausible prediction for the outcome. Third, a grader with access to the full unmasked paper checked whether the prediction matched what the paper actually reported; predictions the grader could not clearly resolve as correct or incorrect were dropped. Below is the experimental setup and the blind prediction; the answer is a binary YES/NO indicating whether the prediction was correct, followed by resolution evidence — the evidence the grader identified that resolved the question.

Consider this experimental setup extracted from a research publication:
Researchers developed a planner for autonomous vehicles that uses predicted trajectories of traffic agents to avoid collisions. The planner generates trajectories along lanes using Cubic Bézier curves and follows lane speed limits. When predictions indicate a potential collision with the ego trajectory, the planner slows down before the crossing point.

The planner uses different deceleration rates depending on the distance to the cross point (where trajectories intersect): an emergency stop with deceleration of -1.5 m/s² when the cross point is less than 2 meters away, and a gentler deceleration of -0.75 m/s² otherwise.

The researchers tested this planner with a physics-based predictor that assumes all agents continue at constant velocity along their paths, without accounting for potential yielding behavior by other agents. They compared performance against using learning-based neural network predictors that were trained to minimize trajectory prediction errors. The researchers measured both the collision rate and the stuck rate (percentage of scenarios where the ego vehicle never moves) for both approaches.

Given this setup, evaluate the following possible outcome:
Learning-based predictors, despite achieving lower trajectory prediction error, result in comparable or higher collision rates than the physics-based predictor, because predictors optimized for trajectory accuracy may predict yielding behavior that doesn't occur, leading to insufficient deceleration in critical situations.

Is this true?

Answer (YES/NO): YES